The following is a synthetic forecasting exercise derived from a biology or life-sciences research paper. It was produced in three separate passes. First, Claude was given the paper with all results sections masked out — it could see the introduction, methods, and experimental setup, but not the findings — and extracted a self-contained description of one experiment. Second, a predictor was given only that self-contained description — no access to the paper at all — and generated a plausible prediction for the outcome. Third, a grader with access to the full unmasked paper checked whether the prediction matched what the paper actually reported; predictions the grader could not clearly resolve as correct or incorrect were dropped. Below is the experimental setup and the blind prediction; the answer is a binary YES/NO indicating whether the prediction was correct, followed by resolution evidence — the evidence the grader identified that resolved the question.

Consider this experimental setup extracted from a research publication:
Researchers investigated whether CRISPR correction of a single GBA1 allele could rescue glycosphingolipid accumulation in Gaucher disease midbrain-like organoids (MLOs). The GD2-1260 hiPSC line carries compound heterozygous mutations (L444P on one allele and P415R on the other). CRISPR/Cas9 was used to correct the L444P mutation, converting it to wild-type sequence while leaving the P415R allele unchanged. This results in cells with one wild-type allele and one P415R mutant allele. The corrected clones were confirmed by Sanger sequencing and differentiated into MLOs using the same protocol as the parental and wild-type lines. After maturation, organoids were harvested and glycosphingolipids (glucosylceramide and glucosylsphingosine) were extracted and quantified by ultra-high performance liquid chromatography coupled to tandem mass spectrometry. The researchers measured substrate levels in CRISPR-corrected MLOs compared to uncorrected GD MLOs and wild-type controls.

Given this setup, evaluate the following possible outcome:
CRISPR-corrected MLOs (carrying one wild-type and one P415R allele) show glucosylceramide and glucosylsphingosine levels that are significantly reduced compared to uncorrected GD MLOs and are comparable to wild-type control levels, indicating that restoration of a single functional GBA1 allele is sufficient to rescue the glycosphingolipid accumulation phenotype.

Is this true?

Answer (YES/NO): YES